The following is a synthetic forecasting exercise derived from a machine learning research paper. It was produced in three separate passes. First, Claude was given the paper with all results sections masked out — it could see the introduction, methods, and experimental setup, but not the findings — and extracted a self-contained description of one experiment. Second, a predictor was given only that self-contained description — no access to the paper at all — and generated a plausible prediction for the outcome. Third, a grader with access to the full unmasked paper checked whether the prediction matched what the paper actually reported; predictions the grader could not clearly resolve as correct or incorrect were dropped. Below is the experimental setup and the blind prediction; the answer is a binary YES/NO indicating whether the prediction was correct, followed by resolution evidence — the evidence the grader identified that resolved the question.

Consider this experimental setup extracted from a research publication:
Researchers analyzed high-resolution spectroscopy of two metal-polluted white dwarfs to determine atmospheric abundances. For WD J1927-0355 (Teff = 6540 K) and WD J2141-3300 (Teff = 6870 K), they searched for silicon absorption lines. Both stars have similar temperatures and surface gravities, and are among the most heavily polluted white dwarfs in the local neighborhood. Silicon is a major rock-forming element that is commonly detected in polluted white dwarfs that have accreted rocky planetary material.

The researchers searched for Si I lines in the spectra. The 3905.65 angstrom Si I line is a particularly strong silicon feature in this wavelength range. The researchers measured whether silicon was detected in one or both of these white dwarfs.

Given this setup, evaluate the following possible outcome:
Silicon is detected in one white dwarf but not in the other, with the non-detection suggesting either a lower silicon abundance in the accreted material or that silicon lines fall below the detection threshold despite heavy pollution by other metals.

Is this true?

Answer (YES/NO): YES